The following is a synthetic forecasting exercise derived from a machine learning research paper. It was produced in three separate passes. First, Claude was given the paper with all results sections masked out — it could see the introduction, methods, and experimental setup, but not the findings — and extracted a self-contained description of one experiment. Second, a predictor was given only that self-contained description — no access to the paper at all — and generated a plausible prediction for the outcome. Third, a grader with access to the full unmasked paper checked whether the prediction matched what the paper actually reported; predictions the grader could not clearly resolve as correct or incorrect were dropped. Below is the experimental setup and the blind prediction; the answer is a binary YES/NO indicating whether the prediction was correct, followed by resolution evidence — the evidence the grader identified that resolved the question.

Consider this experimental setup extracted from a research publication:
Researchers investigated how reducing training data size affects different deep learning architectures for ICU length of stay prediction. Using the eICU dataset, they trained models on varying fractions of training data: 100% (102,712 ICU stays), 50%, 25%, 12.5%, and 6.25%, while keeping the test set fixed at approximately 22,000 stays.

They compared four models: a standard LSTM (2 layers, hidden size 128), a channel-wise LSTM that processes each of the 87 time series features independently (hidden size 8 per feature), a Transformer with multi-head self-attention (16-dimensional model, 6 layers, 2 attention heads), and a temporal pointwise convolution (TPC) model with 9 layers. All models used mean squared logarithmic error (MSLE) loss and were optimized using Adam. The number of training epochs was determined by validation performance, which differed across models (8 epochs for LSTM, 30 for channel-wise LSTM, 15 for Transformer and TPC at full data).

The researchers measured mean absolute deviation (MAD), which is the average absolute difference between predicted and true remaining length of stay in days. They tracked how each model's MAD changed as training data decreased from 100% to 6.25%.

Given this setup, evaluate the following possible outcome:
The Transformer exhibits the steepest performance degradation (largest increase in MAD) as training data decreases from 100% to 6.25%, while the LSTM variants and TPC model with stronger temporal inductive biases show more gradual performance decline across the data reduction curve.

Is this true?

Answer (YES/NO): NO